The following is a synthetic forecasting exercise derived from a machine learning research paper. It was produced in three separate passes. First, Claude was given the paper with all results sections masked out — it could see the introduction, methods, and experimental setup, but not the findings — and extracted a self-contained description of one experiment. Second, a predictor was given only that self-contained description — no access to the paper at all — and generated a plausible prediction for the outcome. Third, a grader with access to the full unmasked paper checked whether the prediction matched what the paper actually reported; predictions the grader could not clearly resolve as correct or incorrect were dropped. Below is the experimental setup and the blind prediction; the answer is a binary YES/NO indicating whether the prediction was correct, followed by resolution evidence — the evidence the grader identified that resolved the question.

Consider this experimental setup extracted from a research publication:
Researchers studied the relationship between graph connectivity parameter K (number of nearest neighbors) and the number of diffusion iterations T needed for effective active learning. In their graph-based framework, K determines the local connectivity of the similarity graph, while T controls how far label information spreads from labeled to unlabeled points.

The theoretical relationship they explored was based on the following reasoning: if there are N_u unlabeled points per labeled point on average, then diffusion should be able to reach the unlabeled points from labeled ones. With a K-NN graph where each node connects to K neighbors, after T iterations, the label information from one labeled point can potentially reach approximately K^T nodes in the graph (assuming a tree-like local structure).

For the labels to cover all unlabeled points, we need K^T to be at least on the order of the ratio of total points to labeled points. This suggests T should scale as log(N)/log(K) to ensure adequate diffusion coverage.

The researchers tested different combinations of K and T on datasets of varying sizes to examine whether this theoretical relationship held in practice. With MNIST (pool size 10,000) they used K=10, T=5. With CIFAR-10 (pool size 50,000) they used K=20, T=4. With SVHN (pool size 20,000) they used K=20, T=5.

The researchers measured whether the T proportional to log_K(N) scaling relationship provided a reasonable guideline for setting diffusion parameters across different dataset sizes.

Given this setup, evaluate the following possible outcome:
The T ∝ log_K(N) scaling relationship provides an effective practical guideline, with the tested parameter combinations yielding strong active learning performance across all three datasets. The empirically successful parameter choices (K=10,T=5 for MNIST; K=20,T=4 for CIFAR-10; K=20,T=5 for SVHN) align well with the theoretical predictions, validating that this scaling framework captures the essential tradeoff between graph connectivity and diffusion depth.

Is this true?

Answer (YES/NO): NO